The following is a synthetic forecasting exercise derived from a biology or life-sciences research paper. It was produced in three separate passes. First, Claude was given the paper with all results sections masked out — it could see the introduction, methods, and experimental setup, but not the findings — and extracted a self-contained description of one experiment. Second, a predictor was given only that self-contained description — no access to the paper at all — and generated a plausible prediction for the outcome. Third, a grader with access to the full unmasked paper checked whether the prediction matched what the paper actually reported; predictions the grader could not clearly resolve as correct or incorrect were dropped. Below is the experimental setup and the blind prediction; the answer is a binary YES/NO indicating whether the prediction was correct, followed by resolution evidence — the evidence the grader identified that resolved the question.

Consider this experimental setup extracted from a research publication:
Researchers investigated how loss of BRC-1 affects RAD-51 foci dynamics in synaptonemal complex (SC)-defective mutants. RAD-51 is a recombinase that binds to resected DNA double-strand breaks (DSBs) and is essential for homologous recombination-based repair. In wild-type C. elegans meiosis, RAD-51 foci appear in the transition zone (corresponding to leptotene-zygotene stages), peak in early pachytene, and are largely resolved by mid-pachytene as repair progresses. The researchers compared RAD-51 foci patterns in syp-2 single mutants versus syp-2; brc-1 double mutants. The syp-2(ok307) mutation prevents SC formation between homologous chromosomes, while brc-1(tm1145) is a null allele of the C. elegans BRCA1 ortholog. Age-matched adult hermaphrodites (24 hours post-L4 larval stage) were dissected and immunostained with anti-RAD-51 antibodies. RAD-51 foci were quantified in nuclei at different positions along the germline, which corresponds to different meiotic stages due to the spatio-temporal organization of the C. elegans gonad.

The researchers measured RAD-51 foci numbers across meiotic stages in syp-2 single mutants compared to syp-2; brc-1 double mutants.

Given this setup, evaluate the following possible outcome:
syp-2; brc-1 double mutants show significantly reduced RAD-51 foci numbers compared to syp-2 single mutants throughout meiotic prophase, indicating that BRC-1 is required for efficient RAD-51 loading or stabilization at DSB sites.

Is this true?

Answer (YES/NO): YES